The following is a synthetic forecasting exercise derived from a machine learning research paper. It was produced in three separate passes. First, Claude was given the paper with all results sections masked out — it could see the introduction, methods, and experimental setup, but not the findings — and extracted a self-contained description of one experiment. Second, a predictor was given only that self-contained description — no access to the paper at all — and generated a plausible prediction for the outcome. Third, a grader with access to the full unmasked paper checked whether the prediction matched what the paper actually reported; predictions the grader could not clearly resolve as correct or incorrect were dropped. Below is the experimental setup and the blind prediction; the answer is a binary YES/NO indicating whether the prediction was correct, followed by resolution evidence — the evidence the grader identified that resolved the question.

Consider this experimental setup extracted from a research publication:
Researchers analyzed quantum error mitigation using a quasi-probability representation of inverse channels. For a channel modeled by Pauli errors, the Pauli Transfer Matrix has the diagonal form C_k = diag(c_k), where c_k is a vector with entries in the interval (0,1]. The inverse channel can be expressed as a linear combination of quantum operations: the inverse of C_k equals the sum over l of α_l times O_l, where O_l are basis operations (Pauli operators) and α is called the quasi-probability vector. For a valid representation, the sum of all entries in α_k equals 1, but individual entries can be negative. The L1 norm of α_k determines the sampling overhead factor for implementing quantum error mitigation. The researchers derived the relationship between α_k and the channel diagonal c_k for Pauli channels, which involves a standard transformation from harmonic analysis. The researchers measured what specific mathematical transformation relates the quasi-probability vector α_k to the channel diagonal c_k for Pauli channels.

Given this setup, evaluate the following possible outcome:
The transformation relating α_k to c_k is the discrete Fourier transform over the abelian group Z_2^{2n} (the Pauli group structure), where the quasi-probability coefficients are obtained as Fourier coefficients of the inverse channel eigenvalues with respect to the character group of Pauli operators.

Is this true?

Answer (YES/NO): NO